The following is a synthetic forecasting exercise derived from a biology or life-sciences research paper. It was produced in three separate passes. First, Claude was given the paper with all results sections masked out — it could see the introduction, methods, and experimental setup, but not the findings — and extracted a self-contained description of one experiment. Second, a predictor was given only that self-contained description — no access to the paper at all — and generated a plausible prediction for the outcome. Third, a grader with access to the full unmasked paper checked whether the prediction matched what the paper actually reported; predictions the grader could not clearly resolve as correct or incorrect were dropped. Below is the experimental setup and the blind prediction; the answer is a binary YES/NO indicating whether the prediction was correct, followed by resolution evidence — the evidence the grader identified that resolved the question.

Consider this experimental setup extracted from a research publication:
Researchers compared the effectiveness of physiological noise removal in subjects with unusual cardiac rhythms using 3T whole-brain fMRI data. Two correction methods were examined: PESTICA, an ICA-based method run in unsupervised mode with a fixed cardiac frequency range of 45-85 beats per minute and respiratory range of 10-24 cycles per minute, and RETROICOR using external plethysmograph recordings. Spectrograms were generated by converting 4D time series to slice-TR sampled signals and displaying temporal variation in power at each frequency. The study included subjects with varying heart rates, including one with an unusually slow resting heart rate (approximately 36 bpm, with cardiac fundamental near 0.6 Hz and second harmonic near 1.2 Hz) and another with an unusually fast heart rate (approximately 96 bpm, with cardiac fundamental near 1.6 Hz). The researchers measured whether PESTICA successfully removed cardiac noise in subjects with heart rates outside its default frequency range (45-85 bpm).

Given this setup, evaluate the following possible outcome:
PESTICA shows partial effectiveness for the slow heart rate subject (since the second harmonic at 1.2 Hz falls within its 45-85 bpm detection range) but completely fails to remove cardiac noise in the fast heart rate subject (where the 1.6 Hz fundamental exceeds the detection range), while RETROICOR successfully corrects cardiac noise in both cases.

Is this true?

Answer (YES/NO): YES